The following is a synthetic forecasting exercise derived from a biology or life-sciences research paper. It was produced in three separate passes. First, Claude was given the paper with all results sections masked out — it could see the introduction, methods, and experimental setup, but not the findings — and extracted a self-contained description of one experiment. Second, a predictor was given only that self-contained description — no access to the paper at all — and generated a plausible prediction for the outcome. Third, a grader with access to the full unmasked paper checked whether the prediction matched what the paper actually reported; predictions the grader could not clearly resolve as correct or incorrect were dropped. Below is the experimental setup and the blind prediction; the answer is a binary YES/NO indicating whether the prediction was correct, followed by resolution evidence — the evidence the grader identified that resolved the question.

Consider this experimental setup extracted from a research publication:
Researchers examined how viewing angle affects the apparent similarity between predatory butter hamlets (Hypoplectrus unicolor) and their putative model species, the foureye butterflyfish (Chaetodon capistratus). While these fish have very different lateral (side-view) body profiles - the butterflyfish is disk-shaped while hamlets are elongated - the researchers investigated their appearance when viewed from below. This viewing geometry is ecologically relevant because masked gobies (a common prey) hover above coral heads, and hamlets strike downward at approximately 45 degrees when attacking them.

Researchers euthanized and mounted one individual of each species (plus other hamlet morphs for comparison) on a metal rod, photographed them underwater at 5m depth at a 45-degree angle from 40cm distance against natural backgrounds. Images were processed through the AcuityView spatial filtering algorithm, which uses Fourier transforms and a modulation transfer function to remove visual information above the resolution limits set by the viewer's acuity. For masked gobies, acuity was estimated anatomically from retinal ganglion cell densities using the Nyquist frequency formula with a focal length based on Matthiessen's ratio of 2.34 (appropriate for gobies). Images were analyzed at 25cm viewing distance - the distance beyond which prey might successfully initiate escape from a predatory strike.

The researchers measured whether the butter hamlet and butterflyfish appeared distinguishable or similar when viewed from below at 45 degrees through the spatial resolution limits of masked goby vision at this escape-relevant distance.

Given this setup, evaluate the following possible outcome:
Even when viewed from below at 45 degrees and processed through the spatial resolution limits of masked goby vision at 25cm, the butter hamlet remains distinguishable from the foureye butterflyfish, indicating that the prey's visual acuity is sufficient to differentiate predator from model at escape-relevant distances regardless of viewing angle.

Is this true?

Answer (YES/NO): NO